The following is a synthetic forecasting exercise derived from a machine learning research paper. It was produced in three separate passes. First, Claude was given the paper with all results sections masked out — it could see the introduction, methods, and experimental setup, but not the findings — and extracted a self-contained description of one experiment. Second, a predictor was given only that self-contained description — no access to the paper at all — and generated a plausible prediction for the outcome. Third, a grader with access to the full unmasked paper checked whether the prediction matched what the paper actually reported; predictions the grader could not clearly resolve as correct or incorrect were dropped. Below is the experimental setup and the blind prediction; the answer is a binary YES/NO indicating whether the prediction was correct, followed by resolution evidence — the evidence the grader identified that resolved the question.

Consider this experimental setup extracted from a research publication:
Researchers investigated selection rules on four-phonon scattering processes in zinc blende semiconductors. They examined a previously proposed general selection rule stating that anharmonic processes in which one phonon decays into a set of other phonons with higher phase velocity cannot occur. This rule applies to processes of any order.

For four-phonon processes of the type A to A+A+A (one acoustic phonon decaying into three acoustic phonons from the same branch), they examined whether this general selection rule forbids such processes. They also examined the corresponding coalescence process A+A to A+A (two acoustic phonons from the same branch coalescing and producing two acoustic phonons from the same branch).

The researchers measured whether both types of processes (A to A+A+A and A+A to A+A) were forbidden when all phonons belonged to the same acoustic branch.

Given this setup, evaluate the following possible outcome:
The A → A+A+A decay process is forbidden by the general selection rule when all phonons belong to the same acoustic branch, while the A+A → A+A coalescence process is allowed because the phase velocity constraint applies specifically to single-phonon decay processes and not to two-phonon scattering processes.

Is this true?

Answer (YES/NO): YES